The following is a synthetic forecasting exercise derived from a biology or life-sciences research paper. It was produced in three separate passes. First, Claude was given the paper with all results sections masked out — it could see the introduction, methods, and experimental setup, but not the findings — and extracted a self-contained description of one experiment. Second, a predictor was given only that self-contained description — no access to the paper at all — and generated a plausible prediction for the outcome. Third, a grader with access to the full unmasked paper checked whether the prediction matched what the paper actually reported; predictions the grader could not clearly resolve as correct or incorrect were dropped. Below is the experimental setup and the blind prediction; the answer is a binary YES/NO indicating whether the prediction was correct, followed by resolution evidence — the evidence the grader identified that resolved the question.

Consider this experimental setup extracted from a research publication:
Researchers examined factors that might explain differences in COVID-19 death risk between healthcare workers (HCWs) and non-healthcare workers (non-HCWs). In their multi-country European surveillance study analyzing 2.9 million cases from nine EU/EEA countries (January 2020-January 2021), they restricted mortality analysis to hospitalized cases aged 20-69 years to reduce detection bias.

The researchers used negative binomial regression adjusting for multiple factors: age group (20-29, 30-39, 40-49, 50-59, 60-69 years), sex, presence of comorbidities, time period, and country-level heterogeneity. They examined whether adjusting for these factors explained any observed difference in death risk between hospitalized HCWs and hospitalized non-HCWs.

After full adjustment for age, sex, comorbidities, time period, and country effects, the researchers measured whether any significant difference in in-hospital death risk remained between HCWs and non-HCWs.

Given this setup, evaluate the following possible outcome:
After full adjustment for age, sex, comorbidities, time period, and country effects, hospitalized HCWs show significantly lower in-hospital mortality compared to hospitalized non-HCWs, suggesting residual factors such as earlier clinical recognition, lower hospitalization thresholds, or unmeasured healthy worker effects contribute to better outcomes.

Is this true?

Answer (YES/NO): YES